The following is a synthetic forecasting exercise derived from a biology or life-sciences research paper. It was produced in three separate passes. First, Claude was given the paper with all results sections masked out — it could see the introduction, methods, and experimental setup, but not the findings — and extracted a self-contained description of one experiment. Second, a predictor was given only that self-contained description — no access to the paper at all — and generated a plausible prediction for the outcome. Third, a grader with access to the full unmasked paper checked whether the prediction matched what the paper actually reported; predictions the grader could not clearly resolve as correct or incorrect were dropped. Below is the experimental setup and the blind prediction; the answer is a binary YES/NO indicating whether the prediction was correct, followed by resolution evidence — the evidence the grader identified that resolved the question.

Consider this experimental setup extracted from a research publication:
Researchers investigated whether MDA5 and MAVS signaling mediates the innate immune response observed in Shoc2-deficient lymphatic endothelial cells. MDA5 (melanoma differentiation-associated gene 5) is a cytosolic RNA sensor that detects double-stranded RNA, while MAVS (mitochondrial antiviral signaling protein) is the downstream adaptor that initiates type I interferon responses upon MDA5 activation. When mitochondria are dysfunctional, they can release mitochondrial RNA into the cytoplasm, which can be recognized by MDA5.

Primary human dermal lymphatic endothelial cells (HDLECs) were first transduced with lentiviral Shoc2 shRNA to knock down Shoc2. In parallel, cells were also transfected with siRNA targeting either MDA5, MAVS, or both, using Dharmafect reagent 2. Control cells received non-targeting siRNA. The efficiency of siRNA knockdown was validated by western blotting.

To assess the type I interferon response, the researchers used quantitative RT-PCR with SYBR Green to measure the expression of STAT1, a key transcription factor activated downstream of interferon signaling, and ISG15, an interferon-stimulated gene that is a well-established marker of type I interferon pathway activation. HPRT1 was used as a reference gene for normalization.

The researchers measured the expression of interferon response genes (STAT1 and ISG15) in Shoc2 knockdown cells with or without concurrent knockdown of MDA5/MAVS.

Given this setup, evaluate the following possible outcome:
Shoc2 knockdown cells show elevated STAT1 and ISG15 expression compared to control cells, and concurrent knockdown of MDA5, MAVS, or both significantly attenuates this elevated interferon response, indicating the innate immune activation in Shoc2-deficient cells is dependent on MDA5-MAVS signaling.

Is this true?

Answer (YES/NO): YES